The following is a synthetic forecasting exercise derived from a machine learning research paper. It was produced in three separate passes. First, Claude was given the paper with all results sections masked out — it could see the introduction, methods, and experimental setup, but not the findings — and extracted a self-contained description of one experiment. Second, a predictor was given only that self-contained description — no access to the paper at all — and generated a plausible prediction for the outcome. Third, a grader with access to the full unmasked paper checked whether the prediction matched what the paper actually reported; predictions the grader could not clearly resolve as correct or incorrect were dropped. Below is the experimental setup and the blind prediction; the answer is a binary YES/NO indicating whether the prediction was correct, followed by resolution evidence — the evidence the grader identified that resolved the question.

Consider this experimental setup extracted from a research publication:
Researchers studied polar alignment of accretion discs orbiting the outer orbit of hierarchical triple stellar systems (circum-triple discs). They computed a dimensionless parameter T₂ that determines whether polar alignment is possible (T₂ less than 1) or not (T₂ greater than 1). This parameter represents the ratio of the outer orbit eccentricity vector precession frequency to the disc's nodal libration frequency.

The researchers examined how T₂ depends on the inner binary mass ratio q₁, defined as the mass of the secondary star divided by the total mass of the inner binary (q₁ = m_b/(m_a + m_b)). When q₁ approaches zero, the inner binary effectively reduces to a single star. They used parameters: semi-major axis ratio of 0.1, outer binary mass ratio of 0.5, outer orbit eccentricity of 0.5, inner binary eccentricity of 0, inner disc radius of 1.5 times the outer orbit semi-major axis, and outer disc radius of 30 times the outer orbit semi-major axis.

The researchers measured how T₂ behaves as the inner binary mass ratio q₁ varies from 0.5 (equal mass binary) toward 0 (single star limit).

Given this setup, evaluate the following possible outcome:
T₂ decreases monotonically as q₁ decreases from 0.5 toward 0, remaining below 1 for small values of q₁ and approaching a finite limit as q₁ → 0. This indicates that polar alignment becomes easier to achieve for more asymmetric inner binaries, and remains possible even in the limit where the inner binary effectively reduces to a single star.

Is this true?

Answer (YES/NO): YES